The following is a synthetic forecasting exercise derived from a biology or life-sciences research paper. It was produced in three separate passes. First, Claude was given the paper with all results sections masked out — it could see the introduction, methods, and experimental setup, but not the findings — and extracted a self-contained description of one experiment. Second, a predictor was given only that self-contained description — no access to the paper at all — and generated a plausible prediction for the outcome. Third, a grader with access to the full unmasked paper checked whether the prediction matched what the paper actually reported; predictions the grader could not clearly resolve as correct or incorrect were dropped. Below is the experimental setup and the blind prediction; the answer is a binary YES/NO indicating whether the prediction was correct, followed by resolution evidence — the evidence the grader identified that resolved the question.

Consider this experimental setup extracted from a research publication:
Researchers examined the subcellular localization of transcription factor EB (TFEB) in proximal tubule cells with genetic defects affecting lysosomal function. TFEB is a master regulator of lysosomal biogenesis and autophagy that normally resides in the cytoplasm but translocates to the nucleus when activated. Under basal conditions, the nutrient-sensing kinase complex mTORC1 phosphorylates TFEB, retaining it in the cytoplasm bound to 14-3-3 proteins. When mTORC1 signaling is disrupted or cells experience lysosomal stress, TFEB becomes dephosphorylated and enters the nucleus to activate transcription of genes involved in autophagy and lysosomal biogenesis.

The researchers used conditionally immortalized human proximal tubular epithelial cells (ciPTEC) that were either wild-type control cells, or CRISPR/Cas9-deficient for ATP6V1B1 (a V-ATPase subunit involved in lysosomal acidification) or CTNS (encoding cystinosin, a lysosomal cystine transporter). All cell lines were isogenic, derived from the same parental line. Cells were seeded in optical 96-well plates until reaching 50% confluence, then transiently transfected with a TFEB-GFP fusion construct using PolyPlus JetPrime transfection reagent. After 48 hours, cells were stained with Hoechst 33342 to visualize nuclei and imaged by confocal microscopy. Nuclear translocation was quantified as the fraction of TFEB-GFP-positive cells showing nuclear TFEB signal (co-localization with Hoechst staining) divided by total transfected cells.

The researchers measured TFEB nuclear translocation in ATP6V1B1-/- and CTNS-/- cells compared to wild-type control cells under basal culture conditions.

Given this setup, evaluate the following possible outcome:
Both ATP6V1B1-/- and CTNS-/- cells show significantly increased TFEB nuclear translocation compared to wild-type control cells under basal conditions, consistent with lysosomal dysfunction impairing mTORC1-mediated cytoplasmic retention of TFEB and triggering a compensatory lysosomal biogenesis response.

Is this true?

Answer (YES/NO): YES